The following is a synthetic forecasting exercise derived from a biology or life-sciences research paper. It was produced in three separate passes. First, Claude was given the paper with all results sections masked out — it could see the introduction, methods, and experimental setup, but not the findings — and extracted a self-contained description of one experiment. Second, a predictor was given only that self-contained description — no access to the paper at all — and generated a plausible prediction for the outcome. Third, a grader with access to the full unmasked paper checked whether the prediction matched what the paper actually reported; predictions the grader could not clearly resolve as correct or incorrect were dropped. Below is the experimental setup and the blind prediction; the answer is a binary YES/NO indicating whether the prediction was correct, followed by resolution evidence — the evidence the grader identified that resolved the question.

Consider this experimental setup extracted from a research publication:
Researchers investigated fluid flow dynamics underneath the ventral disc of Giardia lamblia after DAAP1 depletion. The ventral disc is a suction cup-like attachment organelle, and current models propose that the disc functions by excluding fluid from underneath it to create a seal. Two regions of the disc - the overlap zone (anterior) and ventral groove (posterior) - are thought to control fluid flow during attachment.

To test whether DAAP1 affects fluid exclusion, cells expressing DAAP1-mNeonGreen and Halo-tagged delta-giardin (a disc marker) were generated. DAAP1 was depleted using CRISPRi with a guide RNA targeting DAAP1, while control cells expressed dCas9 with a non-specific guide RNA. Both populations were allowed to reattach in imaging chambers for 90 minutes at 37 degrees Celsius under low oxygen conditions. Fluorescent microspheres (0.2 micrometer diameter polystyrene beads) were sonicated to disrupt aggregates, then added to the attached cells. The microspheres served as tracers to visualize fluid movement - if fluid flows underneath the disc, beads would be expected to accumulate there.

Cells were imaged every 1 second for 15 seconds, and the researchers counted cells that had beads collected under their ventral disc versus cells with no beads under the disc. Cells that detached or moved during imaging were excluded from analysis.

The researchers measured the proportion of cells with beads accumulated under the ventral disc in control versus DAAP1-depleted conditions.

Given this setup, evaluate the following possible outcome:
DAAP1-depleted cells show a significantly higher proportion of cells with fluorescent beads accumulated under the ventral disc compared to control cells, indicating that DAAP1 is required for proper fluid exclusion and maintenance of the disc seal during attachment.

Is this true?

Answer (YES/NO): YES